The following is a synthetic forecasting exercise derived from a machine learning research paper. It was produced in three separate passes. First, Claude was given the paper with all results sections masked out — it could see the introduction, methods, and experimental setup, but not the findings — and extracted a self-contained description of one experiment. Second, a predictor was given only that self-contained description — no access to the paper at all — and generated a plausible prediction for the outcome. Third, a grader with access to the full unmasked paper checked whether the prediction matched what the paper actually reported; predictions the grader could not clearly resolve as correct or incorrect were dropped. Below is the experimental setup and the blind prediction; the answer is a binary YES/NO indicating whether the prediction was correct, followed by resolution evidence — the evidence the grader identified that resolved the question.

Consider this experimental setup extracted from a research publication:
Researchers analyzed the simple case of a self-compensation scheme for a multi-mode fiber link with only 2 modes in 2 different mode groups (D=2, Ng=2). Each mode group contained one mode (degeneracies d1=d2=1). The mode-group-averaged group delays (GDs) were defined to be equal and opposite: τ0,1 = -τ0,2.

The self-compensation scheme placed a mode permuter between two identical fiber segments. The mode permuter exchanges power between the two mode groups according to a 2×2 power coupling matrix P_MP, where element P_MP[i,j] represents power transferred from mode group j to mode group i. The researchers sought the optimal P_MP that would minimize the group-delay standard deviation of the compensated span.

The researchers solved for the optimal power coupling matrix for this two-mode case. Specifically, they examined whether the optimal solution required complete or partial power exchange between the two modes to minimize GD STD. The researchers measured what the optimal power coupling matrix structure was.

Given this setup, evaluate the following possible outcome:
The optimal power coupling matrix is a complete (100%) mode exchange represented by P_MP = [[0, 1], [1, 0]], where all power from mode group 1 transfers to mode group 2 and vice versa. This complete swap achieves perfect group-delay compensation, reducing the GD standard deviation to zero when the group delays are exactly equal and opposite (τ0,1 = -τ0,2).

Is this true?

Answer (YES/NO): YES